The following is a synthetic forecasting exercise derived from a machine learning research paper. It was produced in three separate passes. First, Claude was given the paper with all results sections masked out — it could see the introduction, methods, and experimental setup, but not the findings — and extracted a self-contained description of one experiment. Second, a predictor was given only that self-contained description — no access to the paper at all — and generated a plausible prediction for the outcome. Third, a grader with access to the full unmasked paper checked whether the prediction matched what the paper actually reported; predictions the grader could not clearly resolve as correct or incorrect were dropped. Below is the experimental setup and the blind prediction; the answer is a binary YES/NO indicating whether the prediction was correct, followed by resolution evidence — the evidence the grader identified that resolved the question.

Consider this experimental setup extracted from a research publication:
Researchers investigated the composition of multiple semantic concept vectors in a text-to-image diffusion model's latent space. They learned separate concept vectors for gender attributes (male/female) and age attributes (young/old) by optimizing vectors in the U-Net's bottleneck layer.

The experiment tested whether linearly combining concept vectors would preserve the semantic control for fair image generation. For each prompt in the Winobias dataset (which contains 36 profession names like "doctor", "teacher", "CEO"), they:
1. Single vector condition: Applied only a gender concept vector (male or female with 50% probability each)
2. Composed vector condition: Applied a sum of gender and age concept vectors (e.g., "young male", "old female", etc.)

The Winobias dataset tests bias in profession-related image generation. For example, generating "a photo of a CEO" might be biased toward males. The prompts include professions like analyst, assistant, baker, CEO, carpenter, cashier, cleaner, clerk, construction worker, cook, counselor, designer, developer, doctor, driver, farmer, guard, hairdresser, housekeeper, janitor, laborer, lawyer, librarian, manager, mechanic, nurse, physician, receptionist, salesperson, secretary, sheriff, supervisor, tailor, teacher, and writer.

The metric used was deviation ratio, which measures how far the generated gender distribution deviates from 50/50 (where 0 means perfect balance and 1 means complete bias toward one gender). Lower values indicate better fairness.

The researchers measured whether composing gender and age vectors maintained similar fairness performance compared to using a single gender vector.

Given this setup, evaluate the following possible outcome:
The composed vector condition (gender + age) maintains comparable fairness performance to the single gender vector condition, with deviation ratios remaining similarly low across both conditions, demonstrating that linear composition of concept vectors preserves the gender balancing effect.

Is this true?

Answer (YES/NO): YES